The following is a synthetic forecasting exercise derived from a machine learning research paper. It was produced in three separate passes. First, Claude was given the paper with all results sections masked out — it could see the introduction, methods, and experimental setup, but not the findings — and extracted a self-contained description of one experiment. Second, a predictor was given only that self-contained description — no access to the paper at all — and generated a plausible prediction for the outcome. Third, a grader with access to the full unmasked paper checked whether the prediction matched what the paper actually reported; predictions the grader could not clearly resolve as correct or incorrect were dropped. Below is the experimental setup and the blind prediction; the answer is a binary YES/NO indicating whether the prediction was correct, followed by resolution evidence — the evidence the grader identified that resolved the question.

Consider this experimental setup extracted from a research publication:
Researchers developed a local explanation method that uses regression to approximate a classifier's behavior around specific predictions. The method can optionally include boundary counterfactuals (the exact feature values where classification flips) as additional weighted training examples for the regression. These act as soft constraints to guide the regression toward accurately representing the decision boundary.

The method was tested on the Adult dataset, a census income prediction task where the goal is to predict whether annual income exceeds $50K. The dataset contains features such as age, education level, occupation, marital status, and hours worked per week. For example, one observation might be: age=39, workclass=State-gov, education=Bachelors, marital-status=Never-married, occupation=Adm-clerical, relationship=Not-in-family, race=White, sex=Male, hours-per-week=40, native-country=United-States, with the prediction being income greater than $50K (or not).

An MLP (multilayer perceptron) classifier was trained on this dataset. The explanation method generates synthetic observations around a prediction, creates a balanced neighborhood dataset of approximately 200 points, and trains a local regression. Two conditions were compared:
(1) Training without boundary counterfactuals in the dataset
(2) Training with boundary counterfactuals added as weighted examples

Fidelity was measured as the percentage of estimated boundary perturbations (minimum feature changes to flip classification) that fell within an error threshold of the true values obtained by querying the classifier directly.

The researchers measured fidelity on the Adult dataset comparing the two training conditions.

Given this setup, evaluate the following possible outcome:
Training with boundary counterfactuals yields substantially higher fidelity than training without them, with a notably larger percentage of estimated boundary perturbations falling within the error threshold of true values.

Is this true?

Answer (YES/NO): NO